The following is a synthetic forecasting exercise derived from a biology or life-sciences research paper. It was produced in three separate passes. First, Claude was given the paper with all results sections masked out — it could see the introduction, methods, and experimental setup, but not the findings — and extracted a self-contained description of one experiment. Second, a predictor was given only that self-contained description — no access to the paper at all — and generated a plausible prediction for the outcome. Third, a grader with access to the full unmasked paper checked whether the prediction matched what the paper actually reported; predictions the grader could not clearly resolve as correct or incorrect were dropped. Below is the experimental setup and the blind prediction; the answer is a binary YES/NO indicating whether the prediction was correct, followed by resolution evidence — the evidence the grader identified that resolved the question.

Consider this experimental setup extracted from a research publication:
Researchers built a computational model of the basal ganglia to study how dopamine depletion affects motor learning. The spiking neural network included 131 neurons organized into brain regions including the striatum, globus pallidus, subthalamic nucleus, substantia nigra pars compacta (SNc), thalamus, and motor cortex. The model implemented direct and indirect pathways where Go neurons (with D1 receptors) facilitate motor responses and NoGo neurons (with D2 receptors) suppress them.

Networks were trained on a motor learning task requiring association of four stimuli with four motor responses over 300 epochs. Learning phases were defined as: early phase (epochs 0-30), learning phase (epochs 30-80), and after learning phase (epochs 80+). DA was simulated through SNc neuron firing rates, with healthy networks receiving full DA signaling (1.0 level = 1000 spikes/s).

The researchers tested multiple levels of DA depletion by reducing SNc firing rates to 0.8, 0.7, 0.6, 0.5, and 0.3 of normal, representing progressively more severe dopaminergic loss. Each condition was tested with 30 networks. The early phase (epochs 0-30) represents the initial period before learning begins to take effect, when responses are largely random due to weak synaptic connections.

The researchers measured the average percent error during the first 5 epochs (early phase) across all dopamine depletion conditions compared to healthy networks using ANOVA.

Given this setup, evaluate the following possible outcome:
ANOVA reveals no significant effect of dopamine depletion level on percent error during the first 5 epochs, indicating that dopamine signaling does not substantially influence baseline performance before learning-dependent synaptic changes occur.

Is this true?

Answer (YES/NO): YES